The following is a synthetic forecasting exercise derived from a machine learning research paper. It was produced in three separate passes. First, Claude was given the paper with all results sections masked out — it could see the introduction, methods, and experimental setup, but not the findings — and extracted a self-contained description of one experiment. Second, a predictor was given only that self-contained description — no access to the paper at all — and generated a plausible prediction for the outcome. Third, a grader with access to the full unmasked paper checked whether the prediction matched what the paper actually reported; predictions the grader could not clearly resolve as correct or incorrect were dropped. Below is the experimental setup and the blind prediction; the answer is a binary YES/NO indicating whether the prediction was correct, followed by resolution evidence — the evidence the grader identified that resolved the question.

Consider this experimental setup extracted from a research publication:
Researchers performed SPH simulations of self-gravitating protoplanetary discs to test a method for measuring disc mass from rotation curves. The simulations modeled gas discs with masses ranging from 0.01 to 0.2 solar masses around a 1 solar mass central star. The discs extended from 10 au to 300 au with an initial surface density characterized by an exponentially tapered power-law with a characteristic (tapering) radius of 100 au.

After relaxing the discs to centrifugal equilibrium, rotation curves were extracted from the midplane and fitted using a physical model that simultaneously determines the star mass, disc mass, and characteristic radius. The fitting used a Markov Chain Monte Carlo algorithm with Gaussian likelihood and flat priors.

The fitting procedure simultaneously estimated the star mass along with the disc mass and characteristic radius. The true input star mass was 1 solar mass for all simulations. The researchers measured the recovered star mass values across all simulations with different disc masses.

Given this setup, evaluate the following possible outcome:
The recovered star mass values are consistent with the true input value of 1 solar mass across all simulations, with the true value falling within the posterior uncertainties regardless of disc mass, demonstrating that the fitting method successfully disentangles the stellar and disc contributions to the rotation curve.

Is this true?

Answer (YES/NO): YES